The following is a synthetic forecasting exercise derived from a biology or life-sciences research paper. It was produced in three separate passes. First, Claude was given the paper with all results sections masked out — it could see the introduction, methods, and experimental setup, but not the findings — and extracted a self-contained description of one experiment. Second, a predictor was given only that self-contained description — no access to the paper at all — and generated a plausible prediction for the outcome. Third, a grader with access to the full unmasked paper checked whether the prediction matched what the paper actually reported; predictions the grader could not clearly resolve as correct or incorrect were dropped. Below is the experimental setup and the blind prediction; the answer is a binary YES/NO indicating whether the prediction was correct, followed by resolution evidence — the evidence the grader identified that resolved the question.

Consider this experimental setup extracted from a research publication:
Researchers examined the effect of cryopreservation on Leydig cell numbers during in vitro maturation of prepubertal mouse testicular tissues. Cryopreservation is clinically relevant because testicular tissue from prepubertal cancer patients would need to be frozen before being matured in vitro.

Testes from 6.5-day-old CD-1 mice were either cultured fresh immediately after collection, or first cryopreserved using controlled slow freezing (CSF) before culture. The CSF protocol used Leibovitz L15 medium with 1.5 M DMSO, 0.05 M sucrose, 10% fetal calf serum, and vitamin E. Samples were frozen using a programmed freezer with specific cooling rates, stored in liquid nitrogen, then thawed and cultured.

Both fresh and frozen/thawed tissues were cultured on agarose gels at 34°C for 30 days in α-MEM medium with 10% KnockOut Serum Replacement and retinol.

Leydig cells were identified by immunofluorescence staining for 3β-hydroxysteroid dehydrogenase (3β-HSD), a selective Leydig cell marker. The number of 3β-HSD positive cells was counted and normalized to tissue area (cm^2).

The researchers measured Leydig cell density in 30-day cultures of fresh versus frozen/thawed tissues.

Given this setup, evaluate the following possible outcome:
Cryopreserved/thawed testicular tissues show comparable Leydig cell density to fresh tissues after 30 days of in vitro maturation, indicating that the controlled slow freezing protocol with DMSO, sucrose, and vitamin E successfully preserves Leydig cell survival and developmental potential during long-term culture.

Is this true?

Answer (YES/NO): YES